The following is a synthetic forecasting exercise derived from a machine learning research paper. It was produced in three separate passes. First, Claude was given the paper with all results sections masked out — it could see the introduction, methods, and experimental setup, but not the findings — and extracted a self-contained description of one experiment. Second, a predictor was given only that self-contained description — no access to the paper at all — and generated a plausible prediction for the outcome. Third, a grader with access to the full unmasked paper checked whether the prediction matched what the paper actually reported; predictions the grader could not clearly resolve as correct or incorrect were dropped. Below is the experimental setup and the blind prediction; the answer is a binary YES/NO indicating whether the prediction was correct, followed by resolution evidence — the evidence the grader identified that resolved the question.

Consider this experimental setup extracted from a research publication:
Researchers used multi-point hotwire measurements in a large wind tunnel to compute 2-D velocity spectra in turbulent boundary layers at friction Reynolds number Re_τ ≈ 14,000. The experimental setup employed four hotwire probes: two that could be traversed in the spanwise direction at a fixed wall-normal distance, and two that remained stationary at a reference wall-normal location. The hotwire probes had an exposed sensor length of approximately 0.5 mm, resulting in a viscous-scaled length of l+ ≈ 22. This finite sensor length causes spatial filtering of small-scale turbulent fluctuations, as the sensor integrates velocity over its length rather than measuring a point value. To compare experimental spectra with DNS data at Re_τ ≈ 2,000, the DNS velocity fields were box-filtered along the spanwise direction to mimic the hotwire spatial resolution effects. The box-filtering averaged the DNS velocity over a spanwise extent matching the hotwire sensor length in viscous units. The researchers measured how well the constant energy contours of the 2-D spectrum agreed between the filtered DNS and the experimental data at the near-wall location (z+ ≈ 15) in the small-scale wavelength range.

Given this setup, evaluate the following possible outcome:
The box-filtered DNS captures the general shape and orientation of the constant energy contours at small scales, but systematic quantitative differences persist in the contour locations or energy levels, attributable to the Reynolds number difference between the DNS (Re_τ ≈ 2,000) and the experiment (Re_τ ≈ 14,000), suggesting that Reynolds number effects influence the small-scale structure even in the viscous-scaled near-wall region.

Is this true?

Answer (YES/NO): NO